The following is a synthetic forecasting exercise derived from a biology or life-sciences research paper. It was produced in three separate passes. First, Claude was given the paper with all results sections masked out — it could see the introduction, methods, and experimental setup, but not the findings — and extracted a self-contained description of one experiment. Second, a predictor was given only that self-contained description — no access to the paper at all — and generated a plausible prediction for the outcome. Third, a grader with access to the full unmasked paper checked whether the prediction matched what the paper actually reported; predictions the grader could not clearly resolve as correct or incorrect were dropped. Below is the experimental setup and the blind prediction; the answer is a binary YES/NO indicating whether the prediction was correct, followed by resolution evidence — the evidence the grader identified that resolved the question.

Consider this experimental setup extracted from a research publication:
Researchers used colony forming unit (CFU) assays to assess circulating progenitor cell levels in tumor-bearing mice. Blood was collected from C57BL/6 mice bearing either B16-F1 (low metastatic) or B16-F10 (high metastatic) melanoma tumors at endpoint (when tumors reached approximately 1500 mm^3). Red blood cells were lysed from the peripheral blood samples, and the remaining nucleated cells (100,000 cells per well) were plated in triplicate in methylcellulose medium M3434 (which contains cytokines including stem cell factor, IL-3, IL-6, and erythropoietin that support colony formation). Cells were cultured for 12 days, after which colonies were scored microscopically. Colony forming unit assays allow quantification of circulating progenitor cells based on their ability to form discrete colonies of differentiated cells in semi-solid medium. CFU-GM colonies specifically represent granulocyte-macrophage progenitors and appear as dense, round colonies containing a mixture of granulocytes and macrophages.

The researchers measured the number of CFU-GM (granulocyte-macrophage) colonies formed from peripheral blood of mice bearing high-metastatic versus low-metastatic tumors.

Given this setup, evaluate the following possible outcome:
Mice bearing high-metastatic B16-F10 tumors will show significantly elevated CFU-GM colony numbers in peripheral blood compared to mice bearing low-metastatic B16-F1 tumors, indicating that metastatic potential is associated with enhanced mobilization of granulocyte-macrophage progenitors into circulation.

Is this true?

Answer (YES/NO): YES